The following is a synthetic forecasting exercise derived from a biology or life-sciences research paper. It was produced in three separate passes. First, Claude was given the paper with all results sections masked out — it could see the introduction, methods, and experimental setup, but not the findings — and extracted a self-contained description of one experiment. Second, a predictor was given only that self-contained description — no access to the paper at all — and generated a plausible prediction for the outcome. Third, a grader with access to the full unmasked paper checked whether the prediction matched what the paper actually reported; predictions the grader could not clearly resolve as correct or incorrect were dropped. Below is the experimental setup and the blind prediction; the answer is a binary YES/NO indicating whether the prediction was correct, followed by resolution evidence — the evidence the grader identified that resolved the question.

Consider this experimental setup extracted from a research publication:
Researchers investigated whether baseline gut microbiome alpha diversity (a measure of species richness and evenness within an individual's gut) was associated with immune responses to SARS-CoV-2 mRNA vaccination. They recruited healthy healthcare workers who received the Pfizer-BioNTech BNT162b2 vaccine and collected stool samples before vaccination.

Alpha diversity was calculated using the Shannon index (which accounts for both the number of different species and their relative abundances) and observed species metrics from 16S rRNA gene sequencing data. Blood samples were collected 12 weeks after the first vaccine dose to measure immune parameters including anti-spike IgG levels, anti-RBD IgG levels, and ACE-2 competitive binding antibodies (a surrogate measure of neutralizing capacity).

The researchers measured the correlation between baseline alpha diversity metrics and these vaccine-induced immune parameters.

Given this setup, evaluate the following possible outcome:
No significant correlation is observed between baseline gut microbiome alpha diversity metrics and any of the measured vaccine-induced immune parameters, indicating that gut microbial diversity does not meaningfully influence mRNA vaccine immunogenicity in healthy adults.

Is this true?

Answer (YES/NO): NO